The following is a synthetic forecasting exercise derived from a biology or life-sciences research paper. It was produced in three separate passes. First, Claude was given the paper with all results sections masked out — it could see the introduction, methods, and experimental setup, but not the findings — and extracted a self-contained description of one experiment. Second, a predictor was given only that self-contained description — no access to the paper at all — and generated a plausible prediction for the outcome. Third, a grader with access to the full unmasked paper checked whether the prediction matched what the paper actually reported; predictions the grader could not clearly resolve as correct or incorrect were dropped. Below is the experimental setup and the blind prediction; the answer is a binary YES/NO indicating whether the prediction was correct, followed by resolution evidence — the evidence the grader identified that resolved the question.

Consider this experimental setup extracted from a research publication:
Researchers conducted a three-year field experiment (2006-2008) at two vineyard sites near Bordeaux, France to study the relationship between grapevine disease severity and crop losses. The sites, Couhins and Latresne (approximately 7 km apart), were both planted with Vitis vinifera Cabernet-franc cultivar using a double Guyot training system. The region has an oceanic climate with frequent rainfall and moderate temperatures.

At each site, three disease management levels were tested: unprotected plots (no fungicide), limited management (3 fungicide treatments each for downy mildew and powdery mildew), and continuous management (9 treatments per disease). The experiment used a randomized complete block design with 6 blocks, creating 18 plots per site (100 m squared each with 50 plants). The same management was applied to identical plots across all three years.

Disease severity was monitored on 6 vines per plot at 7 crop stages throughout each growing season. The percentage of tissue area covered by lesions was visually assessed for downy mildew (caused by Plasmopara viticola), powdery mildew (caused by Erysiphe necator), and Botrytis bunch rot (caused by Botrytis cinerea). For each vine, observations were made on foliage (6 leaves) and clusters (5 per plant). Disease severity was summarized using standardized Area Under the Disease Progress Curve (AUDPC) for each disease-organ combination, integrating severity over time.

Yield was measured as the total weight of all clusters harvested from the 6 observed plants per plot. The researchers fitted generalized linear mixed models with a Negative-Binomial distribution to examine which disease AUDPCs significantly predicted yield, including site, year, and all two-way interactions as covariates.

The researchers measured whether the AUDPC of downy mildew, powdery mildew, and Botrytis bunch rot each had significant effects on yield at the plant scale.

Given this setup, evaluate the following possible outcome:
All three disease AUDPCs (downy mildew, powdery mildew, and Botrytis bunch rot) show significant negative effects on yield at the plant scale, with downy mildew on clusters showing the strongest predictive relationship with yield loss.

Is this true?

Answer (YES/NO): NO